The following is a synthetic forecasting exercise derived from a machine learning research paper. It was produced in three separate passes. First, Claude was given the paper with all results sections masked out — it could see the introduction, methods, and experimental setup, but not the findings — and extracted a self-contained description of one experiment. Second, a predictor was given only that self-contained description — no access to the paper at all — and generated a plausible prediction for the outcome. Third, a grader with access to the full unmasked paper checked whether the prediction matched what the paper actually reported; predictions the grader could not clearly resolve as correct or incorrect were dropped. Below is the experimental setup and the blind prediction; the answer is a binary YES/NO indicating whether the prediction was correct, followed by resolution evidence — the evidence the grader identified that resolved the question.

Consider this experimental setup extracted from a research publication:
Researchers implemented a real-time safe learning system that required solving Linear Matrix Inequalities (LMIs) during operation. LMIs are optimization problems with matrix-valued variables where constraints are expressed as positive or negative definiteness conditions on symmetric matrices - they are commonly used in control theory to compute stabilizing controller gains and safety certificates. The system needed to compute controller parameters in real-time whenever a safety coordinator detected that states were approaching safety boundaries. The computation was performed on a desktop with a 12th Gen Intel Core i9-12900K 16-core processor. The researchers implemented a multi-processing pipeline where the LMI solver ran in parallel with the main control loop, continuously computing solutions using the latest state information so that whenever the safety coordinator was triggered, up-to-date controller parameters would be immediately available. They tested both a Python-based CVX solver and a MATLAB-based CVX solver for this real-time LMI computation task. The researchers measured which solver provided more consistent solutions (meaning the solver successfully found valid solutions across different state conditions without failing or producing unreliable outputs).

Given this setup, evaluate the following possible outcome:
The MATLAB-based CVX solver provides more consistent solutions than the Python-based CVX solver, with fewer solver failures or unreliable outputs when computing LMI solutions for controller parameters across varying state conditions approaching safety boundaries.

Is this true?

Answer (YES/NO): YES